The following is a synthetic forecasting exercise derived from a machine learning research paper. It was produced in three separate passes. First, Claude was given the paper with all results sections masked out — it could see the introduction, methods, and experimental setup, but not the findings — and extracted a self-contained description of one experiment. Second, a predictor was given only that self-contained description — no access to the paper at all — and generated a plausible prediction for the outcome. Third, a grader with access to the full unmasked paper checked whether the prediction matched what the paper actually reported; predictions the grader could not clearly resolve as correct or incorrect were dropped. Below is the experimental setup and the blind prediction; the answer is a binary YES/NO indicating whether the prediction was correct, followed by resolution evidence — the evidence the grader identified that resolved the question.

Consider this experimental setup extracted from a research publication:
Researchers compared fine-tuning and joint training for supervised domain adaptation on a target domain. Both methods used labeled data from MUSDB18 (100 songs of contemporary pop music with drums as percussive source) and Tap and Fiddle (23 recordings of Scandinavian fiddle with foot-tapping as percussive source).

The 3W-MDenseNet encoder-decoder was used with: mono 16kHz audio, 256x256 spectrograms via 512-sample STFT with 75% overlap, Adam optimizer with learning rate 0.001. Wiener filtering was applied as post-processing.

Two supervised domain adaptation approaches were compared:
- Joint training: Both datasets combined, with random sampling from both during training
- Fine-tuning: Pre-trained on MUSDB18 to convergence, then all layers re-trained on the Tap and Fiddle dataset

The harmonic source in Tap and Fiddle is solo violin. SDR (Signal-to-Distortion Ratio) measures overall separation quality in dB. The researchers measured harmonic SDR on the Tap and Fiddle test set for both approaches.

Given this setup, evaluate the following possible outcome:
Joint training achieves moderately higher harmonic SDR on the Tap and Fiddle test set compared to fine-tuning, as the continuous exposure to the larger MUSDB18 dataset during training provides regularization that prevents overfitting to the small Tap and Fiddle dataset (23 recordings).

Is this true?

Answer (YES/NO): NO